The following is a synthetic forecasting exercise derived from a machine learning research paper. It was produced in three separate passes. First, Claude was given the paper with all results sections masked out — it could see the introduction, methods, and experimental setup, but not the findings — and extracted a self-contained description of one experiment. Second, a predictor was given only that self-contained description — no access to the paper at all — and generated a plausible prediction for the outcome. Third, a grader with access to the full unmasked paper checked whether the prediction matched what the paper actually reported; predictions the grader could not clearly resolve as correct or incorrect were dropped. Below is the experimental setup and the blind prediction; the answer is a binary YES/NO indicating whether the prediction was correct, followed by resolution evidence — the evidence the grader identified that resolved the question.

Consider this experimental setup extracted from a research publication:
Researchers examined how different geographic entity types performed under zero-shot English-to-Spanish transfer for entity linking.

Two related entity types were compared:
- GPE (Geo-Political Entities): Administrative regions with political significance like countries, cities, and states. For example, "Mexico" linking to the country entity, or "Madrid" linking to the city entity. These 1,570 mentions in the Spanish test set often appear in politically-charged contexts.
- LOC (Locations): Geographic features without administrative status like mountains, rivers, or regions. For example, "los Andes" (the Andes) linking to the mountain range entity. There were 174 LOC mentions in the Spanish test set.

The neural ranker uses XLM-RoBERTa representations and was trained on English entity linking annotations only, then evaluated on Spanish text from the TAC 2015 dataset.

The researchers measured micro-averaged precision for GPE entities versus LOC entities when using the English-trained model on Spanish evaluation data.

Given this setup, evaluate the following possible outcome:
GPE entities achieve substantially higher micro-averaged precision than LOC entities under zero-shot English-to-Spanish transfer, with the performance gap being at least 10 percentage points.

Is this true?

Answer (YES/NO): NO